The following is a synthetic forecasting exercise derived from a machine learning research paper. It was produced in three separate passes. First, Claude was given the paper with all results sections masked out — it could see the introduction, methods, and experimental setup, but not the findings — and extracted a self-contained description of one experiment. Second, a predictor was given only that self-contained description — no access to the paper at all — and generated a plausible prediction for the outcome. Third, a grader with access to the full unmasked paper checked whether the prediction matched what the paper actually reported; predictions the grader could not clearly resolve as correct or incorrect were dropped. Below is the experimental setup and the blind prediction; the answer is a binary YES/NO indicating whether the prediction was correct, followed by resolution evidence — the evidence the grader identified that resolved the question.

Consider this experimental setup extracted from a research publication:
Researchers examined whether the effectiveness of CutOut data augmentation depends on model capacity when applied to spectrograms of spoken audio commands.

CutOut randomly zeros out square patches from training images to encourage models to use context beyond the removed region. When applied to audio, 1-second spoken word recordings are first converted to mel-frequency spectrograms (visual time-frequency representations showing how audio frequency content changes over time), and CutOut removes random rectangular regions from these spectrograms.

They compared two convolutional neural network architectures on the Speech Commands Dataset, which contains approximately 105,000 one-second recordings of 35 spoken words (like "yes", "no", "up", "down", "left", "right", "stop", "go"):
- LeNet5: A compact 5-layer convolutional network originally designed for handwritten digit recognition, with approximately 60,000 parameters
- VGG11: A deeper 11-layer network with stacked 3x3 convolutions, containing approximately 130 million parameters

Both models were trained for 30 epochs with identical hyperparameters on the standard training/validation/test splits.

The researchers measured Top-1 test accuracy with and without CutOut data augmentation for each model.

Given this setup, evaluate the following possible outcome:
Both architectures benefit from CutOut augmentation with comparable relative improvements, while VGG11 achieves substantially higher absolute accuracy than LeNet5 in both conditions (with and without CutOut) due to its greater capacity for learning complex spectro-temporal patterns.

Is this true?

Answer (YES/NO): NO